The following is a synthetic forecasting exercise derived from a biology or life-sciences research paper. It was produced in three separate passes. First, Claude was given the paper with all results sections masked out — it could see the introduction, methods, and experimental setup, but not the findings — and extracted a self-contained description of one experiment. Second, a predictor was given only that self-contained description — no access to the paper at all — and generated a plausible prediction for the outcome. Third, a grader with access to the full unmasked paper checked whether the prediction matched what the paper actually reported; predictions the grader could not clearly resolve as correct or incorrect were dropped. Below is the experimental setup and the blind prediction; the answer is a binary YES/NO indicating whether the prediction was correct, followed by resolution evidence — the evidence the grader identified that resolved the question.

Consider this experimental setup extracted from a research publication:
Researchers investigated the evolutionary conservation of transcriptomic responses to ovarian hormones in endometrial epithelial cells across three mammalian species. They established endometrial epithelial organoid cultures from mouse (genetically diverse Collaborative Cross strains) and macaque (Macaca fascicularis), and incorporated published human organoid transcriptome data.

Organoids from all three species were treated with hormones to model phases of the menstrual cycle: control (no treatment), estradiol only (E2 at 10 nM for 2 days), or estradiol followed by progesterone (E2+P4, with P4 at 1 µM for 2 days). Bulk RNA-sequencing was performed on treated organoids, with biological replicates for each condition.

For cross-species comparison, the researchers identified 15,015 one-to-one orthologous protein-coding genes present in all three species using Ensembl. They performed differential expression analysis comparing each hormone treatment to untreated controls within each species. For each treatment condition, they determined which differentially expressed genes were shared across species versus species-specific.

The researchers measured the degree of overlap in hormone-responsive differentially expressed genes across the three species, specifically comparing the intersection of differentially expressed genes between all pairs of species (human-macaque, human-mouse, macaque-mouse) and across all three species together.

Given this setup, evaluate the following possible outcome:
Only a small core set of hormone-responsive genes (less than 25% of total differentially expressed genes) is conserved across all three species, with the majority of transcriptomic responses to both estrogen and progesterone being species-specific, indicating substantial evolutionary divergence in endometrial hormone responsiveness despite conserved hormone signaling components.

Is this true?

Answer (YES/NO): YES